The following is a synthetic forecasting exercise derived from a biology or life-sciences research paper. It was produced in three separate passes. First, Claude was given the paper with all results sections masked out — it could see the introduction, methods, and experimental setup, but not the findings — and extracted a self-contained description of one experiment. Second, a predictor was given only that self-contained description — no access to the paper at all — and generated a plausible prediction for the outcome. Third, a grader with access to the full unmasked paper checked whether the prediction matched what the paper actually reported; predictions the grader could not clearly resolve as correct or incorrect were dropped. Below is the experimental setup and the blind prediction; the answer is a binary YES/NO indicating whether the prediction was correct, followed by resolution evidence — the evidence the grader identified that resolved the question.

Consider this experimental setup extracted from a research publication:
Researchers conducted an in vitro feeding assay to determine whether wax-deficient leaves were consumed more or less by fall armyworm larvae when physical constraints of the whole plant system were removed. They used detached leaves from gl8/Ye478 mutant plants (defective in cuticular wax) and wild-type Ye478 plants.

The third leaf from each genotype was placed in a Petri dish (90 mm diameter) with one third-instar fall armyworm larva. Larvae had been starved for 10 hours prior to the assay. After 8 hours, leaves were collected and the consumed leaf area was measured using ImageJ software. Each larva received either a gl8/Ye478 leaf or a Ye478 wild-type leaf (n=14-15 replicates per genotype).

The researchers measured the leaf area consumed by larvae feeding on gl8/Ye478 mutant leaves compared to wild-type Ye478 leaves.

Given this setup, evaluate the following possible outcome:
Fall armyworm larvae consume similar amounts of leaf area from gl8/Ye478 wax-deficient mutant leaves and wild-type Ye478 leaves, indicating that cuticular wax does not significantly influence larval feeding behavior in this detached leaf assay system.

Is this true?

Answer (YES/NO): NO